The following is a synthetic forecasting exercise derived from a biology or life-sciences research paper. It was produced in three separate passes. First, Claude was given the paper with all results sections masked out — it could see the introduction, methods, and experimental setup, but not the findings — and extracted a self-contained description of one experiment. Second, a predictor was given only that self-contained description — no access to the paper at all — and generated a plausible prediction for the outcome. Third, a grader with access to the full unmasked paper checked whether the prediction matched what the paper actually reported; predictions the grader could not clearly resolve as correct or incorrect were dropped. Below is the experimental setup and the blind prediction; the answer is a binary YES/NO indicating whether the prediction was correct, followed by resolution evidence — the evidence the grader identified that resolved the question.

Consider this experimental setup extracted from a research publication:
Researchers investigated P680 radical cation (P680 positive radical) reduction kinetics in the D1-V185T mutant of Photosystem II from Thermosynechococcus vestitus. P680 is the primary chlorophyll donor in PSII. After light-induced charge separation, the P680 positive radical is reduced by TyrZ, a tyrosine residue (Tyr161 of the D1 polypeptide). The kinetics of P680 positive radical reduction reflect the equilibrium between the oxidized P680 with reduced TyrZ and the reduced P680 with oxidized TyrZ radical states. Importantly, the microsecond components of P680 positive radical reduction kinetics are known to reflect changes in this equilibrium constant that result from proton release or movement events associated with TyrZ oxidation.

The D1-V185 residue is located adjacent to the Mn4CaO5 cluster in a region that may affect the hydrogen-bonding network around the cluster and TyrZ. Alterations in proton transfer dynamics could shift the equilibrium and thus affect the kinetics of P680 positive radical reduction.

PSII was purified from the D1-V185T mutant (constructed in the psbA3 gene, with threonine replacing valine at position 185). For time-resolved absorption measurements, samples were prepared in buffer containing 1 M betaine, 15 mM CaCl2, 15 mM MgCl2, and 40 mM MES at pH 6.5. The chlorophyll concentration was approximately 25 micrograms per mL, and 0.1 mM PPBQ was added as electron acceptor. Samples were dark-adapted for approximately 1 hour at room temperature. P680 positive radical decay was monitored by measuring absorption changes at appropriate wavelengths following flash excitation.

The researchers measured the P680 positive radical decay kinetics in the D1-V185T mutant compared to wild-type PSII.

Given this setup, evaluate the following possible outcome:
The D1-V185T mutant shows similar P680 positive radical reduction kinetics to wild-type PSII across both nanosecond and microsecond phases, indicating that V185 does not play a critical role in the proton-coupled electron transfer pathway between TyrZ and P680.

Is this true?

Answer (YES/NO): NO